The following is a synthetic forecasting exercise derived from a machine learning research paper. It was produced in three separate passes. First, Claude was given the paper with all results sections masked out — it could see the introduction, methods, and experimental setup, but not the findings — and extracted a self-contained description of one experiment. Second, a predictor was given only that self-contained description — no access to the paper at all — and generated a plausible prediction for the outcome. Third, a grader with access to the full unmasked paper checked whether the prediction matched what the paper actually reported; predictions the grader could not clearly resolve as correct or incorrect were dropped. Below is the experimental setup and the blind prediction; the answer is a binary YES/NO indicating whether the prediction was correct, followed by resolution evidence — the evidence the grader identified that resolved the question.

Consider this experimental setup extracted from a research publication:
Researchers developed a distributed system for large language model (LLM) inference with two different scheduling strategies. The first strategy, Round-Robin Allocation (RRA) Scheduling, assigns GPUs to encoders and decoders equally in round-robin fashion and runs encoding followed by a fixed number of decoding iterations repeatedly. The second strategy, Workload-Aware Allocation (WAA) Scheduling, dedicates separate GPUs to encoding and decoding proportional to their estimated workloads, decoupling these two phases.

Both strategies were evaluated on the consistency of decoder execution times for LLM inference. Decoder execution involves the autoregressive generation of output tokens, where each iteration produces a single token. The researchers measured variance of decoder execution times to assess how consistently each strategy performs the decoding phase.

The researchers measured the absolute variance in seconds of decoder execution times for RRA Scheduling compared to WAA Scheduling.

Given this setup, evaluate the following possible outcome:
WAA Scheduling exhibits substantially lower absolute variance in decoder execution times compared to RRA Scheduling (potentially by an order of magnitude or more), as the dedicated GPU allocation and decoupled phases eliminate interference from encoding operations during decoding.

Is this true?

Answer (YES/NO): NO